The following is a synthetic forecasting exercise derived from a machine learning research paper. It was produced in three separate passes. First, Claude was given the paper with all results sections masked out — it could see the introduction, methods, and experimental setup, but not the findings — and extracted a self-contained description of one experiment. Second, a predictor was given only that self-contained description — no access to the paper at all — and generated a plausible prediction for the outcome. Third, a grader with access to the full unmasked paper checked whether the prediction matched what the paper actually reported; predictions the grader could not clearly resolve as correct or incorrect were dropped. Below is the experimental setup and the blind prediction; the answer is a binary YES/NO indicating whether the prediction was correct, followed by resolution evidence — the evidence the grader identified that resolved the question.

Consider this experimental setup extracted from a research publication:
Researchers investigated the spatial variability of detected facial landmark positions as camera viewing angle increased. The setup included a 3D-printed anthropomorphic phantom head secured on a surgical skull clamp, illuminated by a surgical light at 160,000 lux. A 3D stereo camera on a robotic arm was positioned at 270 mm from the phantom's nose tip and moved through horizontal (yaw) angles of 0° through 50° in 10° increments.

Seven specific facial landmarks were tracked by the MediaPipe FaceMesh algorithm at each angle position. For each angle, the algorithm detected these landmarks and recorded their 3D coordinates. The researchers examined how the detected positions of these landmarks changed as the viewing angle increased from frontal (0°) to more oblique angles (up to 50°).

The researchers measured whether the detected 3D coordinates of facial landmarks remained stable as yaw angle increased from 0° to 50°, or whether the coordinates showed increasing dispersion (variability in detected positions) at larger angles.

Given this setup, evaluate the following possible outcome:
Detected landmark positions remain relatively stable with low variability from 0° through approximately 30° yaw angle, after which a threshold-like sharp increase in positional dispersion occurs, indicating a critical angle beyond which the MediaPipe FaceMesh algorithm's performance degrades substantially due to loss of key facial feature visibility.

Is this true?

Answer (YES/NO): NO